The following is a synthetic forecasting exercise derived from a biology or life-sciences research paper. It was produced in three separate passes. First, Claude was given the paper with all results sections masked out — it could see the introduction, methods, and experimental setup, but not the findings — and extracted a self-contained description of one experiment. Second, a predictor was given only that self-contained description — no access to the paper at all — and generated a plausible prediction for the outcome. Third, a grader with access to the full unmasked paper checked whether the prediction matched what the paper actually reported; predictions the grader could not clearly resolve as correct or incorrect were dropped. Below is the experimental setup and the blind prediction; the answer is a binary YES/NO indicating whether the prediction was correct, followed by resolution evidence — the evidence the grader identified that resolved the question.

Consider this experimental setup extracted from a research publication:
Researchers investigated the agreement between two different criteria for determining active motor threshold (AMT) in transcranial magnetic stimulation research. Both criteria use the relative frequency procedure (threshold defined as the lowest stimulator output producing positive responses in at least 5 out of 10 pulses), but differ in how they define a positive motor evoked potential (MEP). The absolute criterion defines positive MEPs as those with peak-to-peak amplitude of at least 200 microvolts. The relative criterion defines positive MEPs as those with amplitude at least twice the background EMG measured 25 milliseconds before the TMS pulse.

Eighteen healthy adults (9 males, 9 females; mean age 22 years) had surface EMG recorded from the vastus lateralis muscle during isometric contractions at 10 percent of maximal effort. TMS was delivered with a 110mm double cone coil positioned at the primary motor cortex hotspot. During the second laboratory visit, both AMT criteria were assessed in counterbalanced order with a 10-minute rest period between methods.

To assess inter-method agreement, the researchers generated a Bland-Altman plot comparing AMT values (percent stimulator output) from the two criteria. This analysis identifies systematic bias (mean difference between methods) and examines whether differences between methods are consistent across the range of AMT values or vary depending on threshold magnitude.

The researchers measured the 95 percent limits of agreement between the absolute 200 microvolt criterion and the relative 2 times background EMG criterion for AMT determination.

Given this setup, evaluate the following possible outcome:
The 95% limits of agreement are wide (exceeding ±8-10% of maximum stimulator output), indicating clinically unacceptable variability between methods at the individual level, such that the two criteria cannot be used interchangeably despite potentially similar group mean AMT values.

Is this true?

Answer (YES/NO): NO